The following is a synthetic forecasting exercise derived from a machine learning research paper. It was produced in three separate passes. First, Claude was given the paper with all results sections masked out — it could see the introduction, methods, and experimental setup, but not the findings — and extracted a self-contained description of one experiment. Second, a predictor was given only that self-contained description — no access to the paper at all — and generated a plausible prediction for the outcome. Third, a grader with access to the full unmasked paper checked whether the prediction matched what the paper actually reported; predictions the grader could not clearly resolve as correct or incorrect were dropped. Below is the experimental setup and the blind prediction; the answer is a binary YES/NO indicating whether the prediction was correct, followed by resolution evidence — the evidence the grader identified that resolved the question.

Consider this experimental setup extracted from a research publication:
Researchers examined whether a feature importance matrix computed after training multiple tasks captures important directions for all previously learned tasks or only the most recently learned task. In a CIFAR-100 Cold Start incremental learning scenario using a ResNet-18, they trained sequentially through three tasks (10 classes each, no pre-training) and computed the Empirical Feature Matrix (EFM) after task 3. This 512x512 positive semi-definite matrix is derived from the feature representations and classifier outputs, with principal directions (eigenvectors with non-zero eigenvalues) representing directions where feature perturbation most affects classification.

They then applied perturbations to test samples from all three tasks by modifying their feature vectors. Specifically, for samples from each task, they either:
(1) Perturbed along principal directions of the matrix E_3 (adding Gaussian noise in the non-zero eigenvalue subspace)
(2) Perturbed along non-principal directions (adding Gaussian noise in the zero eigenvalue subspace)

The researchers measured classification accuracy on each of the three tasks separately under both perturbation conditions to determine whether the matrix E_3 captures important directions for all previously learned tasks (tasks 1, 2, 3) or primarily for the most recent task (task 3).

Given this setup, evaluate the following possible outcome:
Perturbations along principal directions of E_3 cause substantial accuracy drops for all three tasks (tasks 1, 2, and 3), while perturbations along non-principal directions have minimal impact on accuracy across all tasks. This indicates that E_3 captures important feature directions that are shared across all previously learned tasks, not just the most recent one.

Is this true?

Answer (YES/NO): YES